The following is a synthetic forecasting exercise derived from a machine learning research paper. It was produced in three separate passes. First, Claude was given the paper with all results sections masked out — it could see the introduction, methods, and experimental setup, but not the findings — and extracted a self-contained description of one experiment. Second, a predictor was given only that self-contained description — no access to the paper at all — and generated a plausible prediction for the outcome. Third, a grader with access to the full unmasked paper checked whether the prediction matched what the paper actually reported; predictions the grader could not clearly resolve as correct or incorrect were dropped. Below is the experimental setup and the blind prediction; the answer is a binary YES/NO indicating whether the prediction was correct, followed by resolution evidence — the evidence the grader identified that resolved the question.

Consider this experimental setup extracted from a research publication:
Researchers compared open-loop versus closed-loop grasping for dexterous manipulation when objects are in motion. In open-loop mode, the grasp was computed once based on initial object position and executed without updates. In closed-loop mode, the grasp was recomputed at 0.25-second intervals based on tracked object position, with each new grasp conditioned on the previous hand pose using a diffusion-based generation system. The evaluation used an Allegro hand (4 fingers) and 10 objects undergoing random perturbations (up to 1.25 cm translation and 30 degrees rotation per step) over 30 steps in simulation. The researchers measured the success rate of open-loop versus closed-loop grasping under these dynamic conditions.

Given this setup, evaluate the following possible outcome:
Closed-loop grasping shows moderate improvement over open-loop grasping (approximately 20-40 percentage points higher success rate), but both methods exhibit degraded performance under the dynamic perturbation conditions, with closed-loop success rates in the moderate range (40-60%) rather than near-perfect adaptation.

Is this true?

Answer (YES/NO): NO